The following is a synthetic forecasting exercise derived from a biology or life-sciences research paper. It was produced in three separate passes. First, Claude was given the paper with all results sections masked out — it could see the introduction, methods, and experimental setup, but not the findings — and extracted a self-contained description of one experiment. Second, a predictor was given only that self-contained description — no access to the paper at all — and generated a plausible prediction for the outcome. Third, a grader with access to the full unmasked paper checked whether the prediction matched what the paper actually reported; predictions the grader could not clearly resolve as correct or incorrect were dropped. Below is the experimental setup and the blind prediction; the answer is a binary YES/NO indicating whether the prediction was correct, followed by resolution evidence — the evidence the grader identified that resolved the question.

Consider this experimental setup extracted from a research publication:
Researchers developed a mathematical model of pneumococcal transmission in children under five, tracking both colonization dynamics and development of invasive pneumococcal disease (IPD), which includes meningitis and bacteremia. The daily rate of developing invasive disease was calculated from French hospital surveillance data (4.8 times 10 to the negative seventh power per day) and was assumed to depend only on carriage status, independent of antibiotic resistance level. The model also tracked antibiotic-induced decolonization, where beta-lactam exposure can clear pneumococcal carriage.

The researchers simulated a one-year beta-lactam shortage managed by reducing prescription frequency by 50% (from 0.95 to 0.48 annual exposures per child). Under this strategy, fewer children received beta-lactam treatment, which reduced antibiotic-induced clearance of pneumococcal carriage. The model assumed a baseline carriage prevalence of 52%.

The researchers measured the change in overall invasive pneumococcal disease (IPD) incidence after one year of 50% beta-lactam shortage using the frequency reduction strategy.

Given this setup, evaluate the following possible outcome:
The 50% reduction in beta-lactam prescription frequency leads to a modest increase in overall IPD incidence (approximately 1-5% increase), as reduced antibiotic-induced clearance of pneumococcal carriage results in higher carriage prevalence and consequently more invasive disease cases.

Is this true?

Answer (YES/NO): YES